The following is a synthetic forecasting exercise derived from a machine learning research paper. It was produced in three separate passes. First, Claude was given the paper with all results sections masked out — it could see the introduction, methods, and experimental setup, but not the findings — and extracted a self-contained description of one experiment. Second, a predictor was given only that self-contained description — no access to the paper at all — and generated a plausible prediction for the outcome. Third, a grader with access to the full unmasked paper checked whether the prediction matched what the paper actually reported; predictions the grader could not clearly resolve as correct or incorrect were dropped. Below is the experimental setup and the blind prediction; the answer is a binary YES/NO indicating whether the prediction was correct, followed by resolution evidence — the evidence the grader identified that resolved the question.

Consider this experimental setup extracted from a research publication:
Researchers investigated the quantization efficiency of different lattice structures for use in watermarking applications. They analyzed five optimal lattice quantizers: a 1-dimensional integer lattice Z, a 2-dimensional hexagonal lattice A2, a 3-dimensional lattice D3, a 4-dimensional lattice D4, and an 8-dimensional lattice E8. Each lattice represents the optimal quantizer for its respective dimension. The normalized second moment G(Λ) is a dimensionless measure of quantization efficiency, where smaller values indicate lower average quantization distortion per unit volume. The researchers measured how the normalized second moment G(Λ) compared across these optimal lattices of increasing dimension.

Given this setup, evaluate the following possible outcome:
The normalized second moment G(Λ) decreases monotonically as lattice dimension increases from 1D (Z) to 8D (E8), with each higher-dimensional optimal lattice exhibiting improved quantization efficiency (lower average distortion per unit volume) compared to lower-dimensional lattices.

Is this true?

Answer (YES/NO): YES